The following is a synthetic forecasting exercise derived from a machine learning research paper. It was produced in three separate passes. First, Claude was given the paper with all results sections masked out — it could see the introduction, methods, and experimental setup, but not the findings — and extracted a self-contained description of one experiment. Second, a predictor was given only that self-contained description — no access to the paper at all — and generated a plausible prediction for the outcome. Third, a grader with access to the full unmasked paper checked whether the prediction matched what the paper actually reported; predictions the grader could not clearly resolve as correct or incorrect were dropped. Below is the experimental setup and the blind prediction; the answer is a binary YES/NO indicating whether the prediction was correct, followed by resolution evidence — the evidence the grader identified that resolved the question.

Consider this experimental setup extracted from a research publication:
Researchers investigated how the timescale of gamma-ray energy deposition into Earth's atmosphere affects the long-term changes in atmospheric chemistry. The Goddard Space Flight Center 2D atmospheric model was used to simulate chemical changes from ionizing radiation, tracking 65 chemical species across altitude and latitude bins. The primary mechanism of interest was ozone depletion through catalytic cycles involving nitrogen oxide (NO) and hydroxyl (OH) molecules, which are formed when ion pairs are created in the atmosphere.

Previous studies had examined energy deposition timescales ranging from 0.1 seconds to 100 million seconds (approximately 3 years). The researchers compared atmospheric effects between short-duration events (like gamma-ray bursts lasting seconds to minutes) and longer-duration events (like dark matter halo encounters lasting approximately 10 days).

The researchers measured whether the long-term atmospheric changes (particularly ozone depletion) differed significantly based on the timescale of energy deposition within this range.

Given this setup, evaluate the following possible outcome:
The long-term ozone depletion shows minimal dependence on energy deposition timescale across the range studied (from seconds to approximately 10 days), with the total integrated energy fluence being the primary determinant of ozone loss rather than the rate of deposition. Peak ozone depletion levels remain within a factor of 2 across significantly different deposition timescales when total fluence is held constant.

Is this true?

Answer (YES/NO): YES